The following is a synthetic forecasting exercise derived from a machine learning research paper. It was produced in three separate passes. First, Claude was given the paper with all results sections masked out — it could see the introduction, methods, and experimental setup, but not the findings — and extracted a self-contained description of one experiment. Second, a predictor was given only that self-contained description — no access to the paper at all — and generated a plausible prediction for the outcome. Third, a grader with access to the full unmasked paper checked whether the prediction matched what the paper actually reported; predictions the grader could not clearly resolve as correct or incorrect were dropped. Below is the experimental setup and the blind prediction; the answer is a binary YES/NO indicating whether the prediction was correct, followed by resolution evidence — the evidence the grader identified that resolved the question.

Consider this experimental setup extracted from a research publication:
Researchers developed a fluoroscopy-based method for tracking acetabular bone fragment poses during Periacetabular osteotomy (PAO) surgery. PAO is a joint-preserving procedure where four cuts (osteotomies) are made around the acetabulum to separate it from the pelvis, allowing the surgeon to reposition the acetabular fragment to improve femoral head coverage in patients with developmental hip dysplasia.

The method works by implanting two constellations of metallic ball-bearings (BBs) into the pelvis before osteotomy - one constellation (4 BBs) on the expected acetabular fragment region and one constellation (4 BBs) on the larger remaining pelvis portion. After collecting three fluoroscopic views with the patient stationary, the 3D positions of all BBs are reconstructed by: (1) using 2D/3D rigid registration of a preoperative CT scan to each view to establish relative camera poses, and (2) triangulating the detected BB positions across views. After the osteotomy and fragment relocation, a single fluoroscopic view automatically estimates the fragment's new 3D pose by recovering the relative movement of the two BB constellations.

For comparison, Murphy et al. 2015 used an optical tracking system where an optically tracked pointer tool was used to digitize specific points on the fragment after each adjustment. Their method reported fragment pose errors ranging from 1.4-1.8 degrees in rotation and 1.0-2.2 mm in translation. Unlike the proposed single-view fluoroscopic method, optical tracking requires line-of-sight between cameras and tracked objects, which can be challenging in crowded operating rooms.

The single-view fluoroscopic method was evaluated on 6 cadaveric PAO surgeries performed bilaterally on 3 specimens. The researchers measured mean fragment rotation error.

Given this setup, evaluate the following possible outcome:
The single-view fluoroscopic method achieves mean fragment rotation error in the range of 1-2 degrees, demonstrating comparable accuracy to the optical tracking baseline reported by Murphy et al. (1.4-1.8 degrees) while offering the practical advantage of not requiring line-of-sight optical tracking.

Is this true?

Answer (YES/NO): NO